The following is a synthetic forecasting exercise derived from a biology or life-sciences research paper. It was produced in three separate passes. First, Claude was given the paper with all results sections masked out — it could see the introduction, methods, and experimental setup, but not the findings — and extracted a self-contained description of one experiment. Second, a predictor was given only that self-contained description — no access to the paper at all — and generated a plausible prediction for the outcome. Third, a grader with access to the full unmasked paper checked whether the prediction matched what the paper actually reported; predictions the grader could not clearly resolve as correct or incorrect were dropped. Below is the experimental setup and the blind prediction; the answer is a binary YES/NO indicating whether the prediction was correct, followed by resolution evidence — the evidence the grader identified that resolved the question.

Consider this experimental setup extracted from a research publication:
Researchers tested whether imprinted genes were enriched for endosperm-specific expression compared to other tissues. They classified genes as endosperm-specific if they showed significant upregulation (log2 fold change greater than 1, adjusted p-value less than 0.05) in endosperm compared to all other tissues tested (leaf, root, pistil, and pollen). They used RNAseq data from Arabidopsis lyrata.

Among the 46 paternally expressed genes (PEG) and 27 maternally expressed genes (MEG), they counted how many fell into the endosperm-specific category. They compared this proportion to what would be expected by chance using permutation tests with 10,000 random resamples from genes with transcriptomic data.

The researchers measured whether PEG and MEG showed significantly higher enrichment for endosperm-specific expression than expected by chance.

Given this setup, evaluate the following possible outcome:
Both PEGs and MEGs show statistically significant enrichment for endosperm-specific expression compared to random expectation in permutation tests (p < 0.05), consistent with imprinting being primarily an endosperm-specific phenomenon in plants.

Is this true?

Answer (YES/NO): YES